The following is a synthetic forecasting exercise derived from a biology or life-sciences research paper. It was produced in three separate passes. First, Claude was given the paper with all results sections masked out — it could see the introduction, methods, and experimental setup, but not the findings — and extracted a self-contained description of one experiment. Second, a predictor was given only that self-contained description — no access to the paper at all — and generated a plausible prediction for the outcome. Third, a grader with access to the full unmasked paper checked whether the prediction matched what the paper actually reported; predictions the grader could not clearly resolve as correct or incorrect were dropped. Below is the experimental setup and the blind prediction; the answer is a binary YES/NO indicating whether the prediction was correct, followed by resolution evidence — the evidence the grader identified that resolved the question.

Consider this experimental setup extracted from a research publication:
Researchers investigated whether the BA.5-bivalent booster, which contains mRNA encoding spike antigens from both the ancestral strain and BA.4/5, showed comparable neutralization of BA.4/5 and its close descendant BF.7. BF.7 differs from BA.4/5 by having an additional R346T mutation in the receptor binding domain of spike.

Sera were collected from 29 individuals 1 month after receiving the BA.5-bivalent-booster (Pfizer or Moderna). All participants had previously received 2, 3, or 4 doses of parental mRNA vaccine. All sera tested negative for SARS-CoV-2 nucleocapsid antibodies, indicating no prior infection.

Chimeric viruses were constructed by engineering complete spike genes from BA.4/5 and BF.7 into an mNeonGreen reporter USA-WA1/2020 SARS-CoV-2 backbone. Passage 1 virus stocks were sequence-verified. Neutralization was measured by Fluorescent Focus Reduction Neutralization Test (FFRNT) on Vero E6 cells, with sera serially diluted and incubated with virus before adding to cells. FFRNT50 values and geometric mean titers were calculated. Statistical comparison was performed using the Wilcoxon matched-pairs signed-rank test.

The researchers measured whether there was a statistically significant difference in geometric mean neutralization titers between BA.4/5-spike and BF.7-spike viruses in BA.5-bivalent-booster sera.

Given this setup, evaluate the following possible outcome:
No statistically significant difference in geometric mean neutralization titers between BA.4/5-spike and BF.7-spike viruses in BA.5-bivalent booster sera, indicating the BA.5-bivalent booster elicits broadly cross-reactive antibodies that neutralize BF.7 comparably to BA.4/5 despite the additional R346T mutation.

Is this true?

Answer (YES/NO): YES